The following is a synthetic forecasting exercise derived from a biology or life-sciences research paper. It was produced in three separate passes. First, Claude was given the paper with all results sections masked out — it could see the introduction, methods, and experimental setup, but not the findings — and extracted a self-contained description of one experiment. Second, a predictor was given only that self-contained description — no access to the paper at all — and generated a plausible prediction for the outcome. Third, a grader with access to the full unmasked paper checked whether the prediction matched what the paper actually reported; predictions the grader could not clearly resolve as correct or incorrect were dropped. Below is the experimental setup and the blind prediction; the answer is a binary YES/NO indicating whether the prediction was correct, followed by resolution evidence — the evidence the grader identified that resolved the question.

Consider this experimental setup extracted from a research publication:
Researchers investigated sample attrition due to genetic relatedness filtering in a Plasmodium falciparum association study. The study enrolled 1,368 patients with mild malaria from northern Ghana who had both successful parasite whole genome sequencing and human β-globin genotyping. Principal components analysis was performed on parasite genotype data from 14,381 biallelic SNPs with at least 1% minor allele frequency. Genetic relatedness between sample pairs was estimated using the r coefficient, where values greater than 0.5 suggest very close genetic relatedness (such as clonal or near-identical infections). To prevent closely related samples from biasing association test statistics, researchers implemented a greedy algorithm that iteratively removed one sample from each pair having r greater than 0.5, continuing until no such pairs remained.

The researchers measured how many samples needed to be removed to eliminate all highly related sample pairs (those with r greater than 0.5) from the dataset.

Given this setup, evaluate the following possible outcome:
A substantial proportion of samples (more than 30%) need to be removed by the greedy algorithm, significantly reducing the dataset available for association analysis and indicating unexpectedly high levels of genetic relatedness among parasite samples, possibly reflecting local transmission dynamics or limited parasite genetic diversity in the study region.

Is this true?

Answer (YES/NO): NO